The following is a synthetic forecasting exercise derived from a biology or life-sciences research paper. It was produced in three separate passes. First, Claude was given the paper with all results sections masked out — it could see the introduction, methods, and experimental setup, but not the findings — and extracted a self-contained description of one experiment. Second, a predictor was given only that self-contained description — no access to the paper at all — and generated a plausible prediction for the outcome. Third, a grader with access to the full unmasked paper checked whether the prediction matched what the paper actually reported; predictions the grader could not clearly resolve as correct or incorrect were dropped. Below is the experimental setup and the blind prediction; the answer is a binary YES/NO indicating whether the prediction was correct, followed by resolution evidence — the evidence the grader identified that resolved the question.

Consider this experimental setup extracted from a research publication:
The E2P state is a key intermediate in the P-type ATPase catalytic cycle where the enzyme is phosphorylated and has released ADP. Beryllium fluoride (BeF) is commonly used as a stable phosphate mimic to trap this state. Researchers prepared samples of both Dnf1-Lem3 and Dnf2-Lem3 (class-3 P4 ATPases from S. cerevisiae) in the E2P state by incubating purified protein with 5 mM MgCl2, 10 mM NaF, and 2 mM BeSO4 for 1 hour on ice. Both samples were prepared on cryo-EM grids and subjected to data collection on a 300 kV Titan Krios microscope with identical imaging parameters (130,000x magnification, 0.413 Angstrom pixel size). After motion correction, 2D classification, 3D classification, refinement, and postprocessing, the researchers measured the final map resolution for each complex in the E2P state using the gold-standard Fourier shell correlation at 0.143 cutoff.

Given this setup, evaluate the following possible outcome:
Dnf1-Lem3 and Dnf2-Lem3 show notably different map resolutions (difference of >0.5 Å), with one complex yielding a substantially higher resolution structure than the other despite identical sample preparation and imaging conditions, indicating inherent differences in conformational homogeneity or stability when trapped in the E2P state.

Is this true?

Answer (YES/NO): YES